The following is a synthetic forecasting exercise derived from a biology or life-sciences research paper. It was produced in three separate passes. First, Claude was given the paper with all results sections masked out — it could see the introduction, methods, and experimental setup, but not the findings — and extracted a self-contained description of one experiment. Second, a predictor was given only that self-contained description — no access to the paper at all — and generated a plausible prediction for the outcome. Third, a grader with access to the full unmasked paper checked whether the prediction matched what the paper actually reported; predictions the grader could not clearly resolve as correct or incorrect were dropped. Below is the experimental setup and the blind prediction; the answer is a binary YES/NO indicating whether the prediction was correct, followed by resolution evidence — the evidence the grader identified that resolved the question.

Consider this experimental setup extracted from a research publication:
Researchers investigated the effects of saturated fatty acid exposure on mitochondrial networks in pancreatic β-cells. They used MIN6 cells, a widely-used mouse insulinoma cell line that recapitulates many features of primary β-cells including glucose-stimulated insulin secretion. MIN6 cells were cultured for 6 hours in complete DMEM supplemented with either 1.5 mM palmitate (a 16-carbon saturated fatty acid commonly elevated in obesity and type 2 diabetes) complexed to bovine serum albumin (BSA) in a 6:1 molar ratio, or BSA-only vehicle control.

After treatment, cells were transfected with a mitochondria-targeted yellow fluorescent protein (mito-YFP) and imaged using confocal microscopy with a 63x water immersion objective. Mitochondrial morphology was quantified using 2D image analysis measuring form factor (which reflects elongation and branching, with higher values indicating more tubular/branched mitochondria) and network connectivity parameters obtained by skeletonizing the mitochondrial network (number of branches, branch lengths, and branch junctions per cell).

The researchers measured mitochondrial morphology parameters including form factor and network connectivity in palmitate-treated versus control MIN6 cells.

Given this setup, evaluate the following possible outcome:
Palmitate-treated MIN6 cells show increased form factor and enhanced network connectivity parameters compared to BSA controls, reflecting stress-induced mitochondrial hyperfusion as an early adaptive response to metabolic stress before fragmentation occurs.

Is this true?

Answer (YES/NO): NO